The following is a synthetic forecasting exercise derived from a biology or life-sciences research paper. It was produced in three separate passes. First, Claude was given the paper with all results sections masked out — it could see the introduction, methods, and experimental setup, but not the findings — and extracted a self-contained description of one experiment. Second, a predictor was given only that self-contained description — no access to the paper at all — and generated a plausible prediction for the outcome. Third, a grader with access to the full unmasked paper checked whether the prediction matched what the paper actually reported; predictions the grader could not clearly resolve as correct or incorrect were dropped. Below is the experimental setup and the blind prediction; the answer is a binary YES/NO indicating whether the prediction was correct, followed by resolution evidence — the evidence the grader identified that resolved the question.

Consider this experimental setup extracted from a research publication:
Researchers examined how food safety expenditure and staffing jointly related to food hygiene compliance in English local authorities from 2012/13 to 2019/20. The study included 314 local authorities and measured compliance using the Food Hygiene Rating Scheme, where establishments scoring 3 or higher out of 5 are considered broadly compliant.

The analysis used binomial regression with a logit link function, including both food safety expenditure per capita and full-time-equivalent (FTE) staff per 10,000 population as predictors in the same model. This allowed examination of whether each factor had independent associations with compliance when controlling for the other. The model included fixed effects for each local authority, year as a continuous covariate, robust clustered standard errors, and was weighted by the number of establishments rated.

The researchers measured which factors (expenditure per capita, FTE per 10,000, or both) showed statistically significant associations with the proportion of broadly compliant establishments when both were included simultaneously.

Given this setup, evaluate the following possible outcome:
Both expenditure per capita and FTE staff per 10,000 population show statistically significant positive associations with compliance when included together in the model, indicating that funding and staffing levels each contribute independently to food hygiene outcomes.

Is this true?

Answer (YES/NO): NO